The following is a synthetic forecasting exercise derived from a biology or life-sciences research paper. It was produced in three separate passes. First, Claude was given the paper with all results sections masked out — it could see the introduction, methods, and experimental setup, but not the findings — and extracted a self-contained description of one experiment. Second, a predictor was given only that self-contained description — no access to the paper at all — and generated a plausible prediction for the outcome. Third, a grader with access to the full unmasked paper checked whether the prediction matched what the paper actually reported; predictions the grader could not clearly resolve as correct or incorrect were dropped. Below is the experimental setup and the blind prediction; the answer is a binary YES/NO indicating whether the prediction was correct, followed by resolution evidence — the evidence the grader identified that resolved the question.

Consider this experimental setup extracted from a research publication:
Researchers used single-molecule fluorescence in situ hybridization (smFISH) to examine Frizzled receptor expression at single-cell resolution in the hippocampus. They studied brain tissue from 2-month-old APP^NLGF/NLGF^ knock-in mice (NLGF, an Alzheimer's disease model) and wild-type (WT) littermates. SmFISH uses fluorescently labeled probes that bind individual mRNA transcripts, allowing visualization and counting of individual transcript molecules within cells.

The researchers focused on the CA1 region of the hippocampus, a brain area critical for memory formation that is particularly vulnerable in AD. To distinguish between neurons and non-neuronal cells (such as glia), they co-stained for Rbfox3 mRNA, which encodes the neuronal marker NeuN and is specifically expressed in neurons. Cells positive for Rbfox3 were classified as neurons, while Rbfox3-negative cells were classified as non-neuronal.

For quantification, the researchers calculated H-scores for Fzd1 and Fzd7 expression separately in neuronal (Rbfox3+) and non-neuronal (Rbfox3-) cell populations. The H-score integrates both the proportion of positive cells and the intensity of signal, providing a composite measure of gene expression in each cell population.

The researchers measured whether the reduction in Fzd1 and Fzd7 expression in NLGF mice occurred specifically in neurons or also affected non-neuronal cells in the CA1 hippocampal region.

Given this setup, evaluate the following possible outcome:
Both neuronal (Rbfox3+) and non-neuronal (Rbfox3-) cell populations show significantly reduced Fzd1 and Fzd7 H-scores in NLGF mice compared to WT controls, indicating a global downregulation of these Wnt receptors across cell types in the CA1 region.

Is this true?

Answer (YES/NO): NO